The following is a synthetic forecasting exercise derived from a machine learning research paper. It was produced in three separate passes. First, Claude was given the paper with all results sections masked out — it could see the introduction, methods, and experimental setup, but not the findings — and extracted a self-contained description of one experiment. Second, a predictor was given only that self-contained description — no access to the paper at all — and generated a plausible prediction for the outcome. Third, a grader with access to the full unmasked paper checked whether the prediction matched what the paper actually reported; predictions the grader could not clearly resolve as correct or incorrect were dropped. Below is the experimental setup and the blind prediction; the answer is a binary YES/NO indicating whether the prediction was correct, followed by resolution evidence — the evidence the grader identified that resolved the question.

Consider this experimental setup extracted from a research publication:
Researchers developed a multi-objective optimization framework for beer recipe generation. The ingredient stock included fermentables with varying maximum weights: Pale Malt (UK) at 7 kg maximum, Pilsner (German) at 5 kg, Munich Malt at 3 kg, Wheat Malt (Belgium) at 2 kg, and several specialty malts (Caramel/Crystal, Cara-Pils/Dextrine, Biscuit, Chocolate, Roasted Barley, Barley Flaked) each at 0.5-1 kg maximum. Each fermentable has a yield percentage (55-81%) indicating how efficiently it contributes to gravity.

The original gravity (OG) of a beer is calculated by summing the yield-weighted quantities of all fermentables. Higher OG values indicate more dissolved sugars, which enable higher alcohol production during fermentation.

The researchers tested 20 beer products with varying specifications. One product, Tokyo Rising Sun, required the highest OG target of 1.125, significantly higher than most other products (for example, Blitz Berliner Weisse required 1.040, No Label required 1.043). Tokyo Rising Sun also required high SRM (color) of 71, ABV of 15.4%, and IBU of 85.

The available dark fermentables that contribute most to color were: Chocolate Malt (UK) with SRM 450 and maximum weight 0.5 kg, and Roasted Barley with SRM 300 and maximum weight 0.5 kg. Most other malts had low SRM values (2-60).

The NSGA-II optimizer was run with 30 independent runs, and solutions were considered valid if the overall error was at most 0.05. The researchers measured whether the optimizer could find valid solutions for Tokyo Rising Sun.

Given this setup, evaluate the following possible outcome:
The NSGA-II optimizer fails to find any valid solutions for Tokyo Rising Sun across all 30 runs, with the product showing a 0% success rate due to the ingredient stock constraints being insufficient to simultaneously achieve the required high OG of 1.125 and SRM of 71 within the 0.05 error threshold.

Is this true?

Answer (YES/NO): NO